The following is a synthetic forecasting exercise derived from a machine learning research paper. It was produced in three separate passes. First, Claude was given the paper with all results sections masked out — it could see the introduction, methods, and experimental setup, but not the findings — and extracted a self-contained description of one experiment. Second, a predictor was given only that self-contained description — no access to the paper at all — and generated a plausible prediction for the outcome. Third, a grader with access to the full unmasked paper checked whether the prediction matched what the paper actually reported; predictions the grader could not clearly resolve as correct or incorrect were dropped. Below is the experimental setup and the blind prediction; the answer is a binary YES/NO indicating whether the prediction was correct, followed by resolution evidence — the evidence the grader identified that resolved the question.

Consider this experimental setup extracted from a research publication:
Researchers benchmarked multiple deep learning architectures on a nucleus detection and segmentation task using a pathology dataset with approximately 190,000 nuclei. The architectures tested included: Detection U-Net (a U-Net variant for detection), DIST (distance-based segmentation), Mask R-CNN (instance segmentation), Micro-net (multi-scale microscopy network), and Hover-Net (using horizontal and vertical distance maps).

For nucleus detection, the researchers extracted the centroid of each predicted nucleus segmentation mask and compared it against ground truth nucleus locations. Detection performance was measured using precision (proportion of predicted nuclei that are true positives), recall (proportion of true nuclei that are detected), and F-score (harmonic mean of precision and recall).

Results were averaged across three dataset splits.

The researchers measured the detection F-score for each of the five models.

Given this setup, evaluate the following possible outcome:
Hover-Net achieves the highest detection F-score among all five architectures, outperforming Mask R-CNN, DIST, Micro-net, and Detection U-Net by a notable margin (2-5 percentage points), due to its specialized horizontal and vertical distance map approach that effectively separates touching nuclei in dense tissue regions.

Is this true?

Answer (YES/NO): NO